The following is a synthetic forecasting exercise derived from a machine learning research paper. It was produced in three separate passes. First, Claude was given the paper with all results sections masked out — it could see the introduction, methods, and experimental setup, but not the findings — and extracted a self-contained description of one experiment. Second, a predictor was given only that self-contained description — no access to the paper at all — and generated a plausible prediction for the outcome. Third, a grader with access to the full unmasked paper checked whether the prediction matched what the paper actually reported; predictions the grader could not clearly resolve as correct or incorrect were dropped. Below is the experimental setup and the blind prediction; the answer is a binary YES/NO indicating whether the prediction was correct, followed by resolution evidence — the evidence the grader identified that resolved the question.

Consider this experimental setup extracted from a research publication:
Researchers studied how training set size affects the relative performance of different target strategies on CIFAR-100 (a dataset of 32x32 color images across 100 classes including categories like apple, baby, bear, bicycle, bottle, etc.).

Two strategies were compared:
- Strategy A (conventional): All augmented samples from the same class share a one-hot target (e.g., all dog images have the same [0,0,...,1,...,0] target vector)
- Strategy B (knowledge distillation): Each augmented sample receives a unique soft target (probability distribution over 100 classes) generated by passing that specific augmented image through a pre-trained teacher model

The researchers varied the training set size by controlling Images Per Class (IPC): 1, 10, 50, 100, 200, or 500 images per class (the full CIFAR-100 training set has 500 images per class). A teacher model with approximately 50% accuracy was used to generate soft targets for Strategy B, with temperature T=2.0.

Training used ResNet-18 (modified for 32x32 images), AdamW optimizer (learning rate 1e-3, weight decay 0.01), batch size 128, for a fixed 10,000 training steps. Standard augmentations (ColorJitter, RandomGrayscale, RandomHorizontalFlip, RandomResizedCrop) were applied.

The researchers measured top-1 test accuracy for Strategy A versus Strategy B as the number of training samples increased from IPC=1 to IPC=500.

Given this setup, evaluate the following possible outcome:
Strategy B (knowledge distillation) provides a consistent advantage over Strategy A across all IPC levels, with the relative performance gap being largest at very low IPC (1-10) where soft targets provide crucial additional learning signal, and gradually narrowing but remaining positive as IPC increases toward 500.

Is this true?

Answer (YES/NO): YES